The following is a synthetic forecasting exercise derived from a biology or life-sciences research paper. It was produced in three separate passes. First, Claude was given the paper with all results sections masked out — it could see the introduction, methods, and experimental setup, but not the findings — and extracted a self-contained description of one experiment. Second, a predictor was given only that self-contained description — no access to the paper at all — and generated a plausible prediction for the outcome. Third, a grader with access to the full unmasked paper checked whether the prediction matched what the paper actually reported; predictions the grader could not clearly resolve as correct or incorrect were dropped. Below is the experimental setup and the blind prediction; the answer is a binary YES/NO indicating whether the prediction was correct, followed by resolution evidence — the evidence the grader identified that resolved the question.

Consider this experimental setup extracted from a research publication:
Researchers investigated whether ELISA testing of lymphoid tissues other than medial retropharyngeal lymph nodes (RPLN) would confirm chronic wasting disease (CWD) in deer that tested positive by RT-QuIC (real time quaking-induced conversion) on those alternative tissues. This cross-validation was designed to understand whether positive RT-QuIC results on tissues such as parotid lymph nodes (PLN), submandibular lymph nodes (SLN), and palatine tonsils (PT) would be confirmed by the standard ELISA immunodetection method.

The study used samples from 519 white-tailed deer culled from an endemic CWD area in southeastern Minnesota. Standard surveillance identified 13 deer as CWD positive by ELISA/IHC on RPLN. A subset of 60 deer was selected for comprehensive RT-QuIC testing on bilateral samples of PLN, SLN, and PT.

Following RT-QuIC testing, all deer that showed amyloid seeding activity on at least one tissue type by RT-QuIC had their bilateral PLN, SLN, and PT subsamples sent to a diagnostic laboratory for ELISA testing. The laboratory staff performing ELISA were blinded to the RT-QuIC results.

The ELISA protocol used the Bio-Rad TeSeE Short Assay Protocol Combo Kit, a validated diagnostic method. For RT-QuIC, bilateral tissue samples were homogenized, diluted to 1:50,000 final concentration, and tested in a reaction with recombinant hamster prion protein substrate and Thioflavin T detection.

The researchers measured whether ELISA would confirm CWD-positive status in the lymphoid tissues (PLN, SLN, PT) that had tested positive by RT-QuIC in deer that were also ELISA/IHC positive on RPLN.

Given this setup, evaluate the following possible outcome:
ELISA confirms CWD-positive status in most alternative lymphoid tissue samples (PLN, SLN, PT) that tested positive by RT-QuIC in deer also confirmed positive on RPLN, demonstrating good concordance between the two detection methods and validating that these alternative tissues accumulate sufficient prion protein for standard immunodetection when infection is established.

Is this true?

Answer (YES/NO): YES